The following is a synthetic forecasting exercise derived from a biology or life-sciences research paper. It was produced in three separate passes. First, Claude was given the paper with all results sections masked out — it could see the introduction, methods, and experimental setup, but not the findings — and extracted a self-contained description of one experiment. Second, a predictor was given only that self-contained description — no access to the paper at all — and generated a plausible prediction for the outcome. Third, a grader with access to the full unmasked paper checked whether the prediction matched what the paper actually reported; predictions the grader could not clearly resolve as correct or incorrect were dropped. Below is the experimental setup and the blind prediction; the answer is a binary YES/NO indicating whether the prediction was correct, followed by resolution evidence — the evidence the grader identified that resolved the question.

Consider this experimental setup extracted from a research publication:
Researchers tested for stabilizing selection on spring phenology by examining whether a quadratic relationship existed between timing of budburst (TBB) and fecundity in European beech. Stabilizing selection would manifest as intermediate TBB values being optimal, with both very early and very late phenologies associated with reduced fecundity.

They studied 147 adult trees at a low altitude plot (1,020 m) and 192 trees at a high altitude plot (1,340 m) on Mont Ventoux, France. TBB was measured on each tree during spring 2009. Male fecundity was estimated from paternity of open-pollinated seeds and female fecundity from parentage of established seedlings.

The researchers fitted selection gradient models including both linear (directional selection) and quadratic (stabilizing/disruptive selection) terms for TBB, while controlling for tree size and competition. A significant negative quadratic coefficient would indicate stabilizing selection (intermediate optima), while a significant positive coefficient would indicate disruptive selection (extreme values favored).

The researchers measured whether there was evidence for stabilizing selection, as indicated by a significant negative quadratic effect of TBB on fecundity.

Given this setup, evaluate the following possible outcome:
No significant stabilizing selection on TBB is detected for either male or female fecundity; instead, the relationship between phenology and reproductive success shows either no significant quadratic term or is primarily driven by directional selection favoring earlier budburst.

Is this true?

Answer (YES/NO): YES